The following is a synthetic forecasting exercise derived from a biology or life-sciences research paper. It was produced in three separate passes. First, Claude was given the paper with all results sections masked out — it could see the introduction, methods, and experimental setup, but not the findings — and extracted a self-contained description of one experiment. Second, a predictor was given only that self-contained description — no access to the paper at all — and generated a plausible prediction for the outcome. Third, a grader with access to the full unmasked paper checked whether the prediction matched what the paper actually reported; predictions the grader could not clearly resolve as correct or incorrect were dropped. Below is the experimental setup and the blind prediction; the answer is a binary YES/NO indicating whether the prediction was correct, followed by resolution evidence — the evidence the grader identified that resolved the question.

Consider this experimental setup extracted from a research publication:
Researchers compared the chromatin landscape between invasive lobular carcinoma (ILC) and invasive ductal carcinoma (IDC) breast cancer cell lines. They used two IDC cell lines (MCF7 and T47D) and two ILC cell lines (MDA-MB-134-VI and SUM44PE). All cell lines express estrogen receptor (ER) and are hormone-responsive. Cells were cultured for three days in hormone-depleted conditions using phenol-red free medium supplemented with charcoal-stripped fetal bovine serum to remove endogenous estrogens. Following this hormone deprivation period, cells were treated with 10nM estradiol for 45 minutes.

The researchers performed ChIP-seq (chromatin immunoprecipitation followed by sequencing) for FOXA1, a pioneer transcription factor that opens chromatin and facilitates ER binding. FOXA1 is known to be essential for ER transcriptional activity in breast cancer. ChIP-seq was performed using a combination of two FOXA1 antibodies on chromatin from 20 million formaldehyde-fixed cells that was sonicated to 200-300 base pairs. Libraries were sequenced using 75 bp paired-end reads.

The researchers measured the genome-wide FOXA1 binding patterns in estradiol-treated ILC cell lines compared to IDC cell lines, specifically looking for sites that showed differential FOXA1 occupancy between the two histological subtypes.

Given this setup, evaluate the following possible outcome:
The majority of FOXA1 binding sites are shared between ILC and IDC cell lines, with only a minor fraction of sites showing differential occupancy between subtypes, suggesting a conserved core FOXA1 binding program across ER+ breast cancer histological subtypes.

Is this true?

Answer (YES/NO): NO